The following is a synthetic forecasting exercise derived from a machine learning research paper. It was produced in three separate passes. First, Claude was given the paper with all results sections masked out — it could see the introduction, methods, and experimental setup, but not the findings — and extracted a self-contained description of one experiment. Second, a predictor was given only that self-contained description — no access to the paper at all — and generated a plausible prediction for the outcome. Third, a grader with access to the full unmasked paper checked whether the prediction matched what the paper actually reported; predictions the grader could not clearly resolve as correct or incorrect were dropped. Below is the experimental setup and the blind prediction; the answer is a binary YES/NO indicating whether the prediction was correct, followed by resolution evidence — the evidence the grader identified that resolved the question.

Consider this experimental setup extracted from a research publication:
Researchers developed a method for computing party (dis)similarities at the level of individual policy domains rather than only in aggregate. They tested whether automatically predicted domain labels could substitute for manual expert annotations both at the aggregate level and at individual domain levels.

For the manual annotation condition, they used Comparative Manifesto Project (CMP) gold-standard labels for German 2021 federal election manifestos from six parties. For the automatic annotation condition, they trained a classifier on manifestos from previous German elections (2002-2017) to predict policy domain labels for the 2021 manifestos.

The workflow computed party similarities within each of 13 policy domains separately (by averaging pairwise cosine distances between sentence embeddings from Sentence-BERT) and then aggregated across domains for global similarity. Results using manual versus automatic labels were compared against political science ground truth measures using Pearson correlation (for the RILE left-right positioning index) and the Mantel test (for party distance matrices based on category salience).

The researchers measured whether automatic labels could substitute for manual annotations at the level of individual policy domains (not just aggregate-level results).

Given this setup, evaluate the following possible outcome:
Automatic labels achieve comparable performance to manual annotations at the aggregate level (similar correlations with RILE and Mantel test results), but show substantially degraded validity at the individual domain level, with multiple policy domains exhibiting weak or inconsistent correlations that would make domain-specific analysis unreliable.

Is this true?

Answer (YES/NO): NO